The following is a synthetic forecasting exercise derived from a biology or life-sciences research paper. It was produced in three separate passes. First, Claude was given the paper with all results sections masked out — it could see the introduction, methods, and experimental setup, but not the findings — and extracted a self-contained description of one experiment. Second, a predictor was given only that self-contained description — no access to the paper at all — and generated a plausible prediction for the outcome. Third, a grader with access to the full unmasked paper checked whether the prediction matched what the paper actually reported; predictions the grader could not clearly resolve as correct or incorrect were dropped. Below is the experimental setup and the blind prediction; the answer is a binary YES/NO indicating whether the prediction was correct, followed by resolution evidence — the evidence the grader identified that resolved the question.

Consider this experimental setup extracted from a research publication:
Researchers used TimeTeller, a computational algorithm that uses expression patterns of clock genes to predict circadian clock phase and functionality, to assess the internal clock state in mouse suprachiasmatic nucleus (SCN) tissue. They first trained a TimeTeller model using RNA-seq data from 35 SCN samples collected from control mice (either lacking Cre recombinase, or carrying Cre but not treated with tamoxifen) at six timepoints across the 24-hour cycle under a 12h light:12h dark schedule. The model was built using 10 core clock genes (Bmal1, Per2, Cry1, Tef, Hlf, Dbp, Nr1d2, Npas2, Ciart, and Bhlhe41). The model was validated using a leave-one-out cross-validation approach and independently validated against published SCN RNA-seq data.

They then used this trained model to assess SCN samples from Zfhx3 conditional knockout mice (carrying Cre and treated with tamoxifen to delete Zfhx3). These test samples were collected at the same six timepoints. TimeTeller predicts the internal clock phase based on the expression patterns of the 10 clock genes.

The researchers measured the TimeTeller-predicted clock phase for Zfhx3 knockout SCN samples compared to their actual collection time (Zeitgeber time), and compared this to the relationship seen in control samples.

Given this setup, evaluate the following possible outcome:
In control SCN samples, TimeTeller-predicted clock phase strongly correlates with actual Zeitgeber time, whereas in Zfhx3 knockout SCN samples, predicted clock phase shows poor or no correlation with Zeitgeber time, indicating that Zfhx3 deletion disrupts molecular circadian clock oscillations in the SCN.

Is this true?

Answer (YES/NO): NO